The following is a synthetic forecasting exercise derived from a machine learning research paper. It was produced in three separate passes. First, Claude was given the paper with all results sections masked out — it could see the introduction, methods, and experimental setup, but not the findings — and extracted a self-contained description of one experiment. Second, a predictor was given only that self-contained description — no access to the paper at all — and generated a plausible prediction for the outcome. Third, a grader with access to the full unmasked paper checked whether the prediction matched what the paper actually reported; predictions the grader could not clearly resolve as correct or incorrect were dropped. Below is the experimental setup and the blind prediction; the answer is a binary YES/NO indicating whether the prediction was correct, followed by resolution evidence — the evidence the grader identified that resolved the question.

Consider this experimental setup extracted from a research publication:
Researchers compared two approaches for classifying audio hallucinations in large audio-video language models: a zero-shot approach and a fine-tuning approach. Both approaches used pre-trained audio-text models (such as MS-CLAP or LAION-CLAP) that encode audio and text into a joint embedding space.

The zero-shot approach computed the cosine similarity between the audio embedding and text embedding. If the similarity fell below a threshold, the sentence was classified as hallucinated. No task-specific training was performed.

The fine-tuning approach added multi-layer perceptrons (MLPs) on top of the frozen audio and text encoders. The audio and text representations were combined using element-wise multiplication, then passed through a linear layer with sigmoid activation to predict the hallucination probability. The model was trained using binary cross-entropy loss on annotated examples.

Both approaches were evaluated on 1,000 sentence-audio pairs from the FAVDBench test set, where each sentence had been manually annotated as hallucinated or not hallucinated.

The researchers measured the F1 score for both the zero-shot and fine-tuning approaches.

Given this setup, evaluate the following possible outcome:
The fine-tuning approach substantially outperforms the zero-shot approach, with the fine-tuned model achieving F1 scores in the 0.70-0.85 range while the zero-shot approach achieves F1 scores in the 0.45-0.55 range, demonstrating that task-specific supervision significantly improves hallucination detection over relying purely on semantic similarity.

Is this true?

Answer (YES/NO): NO